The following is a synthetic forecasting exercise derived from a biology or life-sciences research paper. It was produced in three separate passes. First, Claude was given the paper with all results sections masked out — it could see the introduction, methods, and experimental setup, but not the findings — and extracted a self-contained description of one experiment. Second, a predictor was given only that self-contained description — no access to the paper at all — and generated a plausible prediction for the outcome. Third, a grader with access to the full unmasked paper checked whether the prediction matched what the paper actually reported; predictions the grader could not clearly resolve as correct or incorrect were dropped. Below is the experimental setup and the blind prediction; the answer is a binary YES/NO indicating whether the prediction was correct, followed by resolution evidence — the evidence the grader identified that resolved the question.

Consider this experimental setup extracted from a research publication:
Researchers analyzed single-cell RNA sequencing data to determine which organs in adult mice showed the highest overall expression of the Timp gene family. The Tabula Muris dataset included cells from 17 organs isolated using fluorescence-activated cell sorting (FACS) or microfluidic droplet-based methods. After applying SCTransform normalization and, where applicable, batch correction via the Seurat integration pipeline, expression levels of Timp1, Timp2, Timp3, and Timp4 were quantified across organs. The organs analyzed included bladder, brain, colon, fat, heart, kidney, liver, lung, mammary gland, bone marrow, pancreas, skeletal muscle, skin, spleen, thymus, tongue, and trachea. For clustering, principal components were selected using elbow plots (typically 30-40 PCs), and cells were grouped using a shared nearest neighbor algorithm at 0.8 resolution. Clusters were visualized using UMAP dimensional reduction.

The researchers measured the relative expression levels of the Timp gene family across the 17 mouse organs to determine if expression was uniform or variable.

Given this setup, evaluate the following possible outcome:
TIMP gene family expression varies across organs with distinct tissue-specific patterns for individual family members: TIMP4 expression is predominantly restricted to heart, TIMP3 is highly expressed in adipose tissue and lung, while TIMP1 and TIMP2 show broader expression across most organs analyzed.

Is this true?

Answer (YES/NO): NO